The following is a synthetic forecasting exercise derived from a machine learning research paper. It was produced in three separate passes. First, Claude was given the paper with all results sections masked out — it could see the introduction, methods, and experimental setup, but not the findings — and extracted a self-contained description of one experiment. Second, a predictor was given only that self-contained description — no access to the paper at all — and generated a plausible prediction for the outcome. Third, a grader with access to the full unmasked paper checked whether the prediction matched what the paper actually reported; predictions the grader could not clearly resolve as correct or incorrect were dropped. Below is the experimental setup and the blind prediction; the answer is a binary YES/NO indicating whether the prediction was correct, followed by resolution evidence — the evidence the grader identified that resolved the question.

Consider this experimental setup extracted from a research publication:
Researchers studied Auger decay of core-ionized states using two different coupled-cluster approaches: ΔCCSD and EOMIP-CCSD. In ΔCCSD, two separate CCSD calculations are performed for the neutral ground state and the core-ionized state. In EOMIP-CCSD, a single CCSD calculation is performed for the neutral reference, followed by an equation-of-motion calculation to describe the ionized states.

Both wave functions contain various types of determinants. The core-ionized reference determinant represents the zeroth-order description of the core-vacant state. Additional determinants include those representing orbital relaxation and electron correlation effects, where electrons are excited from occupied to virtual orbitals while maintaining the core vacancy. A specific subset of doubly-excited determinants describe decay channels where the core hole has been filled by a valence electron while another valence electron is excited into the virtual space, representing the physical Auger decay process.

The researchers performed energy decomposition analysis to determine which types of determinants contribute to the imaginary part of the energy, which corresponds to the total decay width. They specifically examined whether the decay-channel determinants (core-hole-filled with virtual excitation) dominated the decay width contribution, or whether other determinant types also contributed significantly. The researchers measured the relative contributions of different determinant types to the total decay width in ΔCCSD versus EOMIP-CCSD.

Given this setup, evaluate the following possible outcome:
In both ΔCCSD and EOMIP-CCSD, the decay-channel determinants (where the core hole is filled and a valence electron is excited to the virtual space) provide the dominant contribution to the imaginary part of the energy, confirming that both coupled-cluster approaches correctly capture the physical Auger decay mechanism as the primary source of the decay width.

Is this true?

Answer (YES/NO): NO